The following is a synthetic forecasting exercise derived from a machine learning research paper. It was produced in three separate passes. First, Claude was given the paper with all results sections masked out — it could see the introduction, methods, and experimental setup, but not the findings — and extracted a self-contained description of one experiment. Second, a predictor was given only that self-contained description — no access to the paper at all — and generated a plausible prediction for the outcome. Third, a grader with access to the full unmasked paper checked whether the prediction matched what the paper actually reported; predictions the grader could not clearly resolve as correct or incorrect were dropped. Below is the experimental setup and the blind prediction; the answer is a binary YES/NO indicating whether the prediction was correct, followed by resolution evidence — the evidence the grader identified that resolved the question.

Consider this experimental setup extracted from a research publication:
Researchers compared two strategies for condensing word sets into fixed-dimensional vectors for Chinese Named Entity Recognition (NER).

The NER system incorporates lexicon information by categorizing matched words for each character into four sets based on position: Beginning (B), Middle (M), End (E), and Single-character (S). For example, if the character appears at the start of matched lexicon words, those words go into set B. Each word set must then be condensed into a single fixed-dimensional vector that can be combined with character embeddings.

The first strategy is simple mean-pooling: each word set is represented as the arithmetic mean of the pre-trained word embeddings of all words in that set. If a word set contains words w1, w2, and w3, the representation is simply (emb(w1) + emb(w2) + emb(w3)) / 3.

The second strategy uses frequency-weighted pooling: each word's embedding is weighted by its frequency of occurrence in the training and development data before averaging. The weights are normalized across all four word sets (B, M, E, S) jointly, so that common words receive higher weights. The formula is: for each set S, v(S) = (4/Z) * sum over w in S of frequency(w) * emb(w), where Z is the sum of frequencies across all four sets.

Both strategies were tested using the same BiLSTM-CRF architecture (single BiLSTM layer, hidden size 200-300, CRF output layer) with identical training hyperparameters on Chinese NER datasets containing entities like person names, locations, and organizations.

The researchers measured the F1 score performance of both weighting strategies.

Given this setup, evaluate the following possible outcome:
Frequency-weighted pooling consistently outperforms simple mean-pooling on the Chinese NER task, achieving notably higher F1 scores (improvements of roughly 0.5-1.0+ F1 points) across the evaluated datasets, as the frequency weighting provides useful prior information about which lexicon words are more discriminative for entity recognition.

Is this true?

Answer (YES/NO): NO